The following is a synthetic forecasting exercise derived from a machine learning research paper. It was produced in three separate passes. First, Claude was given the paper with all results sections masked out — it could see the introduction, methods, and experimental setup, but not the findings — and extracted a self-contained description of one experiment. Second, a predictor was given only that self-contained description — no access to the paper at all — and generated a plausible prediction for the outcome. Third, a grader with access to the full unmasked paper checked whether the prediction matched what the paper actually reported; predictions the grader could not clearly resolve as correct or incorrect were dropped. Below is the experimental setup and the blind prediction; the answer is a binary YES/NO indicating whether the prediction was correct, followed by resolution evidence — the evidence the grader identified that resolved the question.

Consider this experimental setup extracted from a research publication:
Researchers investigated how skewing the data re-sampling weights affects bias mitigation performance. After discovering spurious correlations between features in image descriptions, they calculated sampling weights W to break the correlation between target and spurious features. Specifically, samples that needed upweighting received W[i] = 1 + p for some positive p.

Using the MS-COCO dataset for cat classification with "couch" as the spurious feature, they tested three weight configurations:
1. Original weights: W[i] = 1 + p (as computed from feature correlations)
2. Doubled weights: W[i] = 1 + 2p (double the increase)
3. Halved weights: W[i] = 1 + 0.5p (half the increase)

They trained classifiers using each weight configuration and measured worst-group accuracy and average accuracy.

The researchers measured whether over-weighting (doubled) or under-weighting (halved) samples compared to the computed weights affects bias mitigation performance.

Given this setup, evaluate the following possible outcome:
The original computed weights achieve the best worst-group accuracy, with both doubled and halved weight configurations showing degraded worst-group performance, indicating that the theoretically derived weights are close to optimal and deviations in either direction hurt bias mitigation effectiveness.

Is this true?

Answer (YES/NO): YES